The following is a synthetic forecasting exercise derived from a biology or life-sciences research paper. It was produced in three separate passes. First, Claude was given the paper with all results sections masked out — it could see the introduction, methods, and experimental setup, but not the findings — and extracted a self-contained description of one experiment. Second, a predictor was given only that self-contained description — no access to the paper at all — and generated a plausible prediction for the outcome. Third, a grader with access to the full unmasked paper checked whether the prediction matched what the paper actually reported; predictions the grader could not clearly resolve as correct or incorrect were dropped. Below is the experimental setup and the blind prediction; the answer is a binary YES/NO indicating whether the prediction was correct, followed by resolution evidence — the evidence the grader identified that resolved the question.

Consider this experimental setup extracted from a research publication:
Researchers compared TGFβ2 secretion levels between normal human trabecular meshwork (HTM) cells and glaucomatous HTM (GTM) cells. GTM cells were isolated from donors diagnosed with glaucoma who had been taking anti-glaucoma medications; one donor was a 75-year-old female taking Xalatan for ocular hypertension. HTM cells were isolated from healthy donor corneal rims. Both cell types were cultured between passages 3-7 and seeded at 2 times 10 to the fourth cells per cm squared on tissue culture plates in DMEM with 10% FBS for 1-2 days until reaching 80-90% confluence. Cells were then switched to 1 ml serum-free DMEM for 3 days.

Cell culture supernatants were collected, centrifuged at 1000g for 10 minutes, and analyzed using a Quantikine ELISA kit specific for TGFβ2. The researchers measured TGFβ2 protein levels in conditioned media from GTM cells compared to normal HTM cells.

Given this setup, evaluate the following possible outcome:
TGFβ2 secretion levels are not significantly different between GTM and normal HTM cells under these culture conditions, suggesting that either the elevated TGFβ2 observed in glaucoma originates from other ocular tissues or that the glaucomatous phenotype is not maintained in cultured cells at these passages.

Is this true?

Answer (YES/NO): NO